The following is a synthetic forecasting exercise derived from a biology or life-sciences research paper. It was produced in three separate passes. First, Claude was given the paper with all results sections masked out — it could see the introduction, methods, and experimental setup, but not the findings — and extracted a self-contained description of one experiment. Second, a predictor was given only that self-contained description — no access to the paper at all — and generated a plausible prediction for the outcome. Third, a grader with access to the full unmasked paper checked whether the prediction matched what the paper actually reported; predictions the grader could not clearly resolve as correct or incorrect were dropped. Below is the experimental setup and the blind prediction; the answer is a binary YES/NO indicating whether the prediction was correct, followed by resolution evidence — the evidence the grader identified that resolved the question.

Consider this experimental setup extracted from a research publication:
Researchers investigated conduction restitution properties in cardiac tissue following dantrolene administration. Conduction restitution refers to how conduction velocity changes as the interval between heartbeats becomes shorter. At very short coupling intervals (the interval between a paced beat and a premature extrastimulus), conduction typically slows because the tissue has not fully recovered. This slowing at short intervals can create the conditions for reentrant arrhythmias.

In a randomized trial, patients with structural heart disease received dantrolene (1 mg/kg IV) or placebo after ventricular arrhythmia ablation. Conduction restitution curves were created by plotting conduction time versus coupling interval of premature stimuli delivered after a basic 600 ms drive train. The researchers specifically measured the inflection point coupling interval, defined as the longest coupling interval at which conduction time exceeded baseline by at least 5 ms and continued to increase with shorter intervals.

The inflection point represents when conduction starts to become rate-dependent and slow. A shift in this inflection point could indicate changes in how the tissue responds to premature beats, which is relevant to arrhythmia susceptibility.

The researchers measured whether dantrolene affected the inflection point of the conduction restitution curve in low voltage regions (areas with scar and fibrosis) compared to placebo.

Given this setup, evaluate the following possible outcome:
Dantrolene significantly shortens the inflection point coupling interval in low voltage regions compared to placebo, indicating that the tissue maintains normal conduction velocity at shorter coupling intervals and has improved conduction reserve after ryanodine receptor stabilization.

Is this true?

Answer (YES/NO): NO